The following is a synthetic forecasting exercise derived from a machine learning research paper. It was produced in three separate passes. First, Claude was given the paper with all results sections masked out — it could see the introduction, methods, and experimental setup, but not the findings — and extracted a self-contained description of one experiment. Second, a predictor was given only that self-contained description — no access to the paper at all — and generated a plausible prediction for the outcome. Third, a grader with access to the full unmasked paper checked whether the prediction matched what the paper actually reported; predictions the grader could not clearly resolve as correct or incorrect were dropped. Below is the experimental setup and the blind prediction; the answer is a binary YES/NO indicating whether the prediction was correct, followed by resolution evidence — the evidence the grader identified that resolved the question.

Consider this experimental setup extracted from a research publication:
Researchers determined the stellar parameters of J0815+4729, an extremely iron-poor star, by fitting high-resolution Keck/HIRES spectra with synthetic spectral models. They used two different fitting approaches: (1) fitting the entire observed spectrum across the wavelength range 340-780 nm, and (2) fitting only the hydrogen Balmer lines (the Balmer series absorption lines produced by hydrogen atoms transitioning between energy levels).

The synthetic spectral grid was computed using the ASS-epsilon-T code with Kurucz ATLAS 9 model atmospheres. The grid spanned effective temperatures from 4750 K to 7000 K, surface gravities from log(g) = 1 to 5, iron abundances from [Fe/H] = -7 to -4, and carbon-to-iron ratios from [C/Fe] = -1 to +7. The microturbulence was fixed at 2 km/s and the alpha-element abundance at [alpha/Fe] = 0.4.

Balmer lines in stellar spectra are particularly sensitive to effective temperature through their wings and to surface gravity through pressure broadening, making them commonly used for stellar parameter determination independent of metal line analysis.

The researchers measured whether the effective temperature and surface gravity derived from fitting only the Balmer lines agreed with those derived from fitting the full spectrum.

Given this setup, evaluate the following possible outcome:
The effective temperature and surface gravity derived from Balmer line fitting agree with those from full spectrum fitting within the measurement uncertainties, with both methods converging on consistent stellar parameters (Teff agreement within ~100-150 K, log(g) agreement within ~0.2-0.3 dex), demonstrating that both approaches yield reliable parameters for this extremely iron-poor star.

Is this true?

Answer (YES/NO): YES